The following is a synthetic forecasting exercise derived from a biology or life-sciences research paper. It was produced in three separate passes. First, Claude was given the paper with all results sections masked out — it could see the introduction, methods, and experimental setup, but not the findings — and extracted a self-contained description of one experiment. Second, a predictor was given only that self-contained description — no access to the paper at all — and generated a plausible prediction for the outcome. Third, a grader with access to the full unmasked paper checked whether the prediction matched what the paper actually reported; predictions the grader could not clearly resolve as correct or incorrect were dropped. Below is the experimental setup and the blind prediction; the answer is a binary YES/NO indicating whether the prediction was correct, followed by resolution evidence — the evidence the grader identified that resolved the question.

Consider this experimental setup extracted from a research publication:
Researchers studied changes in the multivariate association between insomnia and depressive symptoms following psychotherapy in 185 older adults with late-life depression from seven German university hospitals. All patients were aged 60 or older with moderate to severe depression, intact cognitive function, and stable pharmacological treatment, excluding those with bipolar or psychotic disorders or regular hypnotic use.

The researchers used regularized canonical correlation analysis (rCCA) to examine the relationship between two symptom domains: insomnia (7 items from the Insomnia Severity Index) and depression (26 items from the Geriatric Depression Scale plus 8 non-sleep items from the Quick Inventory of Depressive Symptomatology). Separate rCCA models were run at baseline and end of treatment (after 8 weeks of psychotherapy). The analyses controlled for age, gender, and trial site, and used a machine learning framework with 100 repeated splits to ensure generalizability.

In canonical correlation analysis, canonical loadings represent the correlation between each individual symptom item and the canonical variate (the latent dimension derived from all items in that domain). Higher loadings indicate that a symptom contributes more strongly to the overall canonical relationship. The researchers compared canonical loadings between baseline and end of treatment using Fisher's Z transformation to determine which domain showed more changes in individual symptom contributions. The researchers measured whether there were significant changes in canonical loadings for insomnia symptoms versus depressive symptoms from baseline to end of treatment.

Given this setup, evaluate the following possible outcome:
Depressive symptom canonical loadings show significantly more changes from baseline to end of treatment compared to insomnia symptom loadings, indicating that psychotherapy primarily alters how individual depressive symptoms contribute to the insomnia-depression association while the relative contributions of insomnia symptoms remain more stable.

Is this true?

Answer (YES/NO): YES